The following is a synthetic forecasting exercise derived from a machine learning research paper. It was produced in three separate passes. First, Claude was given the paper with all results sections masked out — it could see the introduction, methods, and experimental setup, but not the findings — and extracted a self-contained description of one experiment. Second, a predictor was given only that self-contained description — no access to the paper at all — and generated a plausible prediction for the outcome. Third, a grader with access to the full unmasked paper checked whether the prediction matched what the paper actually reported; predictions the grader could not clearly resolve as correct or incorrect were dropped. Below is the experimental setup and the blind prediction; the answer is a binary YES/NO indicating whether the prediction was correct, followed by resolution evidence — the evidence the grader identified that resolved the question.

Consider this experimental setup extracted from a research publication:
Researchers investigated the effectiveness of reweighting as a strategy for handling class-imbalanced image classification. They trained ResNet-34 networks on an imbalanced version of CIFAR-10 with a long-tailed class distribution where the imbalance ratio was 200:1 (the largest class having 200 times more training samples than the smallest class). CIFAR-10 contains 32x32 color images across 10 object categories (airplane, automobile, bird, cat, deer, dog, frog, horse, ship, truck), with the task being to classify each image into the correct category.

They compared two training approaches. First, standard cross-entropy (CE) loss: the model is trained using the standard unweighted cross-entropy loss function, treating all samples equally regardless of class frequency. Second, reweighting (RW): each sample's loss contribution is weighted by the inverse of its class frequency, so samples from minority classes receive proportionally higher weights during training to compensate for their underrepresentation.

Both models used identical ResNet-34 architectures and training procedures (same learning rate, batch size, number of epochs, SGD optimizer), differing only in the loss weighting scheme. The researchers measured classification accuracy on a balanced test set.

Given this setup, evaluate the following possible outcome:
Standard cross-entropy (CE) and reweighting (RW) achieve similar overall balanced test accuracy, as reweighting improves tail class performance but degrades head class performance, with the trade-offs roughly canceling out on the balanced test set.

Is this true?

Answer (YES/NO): NO